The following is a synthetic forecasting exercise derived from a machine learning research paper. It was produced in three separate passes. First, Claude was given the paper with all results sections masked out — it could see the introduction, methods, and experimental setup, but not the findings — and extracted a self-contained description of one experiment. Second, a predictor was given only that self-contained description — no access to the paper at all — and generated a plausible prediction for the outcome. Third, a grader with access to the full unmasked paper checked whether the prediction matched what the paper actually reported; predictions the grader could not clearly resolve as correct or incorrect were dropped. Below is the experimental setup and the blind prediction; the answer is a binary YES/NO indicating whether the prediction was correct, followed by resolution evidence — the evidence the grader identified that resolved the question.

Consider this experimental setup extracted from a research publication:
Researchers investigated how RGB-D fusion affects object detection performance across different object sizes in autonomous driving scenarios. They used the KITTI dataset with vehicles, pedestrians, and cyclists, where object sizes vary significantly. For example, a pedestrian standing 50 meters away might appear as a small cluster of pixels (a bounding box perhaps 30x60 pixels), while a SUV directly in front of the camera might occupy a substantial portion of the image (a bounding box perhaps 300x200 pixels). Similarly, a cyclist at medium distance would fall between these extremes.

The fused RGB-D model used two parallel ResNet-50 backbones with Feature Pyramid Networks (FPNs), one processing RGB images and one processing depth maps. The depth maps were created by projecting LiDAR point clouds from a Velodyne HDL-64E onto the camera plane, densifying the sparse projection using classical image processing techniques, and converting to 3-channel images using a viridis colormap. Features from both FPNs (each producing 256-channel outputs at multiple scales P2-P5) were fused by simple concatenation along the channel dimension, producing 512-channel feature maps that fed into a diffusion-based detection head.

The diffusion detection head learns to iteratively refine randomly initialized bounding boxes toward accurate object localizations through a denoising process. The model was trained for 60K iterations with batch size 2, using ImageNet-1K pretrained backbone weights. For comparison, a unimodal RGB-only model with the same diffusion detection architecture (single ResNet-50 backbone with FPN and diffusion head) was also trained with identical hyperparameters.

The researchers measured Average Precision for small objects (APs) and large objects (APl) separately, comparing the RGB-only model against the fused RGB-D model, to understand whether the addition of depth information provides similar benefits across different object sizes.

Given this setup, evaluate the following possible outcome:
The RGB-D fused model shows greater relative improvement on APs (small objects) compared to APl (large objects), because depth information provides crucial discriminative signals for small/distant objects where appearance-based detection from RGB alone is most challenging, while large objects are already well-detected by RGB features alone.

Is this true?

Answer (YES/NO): NO